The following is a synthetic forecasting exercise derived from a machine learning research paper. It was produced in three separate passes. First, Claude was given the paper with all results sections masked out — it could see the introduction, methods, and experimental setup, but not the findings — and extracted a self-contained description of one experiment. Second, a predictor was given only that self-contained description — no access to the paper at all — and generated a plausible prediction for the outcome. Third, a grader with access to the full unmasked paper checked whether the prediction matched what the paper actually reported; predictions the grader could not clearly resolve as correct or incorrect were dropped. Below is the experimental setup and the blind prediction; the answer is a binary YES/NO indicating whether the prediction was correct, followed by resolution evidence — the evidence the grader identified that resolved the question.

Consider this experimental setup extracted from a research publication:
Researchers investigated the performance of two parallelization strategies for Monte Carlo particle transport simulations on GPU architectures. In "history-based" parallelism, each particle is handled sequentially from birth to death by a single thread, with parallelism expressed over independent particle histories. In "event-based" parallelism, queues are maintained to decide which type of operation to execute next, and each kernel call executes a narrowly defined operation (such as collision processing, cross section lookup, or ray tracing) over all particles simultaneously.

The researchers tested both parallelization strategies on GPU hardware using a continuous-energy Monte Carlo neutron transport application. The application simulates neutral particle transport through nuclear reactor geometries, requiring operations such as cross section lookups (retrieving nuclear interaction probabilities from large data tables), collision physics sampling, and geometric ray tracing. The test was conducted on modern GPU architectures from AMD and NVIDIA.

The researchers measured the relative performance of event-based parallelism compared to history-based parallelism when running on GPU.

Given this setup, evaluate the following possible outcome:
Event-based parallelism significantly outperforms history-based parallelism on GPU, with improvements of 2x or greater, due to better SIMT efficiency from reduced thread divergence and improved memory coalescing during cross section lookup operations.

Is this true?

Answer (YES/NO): YES